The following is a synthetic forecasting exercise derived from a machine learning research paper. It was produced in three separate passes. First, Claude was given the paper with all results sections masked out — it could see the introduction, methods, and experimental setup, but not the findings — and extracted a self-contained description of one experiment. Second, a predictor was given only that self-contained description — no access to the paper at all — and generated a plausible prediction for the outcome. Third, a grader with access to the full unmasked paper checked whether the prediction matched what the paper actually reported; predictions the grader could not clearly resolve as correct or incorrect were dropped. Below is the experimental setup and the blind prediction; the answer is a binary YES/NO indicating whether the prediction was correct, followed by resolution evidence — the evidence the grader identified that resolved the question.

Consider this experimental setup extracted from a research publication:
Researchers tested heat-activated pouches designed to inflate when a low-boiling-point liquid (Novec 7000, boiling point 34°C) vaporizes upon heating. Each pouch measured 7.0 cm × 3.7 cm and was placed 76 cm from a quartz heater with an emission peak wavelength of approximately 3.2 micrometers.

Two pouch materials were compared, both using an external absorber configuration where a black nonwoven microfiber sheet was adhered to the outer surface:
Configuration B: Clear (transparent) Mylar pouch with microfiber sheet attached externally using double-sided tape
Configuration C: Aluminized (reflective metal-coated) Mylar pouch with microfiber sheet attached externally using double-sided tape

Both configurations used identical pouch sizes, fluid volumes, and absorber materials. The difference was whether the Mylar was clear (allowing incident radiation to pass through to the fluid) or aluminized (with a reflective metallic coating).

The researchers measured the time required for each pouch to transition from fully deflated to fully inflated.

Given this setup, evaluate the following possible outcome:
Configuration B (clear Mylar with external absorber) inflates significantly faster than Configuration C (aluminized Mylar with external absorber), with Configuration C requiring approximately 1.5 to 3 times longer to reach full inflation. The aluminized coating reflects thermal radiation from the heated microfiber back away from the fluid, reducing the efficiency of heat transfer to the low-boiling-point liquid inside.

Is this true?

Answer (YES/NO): NO